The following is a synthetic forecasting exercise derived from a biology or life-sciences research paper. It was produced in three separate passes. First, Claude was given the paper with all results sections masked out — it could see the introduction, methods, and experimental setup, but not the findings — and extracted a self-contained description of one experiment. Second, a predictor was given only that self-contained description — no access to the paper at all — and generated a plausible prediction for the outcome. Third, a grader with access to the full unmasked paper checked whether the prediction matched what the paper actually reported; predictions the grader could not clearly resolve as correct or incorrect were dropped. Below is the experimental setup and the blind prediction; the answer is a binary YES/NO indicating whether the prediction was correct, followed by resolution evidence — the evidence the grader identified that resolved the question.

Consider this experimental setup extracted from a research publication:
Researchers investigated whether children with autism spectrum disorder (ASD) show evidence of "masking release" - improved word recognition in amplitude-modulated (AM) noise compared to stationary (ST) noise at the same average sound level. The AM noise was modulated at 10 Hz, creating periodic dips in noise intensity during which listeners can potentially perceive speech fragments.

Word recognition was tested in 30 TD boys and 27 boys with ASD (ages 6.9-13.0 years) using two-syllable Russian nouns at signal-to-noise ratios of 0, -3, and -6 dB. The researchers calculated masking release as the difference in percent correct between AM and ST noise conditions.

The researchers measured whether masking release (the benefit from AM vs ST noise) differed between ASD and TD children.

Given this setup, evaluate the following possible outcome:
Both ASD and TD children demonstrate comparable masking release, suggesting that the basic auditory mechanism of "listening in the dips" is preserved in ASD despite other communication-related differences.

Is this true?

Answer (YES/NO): NO